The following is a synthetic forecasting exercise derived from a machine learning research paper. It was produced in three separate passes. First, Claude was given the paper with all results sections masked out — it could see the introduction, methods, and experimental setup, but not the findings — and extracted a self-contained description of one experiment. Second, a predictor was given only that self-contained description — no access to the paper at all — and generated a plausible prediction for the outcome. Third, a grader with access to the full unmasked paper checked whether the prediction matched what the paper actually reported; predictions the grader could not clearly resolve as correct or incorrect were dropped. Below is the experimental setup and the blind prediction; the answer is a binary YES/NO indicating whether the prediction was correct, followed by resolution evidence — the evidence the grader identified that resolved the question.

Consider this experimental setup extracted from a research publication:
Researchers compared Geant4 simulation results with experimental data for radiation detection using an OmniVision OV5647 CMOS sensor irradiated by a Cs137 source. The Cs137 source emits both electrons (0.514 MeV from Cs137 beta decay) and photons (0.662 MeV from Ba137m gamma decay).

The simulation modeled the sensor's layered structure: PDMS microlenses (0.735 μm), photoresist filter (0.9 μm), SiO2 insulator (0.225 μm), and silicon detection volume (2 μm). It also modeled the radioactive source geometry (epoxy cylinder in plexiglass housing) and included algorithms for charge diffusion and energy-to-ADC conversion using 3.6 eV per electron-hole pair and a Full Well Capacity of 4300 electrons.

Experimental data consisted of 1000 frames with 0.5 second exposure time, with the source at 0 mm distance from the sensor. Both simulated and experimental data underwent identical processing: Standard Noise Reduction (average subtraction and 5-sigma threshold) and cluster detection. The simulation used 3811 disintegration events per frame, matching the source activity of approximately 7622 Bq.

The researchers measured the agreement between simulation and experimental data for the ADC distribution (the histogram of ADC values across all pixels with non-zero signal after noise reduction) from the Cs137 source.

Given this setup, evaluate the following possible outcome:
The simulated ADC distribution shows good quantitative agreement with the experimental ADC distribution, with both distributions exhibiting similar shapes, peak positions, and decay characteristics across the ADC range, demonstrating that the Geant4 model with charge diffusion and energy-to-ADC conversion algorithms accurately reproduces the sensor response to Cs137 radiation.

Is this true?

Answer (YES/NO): YES